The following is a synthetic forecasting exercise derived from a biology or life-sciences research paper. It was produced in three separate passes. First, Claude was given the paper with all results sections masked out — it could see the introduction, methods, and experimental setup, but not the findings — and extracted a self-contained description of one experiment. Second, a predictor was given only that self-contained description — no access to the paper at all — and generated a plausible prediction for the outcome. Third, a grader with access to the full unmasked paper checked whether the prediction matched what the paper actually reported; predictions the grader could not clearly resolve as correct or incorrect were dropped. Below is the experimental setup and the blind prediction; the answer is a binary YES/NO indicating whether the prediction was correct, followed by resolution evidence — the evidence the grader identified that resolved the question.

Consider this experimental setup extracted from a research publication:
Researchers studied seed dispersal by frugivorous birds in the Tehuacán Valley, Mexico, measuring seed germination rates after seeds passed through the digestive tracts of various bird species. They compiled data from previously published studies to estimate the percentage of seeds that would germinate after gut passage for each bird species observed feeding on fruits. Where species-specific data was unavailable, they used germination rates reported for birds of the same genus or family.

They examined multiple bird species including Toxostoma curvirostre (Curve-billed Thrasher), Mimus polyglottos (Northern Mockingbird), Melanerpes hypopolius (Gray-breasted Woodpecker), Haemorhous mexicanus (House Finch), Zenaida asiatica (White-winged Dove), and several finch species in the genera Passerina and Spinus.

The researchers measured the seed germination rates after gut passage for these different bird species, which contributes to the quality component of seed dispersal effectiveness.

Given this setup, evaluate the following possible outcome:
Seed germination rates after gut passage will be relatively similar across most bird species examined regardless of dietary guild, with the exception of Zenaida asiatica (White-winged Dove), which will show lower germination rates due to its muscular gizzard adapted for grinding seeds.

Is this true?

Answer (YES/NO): NO